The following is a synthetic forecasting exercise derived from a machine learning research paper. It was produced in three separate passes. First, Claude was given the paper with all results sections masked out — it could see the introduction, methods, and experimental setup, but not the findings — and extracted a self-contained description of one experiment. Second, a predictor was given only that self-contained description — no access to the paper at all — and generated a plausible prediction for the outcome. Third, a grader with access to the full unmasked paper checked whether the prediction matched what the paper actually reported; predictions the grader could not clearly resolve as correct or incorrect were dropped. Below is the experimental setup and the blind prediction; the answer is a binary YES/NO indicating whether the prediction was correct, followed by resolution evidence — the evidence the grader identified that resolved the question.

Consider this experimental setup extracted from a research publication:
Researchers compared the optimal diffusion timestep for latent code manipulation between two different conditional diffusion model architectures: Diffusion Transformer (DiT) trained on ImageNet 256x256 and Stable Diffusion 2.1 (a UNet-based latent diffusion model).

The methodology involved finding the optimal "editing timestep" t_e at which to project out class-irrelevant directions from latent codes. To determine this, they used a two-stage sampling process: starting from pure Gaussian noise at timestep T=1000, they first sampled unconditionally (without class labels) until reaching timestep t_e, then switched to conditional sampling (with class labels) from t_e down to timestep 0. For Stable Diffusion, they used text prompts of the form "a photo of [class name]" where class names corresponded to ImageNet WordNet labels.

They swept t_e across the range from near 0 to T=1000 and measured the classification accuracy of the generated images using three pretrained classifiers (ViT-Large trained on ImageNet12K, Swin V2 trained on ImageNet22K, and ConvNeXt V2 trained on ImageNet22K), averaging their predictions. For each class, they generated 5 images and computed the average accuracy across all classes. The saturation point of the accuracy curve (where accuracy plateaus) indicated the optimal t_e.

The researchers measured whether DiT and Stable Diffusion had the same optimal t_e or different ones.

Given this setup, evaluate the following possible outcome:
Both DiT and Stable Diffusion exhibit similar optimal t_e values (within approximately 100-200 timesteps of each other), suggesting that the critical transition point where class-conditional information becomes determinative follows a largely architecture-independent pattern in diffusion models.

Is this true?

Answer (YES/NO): NO